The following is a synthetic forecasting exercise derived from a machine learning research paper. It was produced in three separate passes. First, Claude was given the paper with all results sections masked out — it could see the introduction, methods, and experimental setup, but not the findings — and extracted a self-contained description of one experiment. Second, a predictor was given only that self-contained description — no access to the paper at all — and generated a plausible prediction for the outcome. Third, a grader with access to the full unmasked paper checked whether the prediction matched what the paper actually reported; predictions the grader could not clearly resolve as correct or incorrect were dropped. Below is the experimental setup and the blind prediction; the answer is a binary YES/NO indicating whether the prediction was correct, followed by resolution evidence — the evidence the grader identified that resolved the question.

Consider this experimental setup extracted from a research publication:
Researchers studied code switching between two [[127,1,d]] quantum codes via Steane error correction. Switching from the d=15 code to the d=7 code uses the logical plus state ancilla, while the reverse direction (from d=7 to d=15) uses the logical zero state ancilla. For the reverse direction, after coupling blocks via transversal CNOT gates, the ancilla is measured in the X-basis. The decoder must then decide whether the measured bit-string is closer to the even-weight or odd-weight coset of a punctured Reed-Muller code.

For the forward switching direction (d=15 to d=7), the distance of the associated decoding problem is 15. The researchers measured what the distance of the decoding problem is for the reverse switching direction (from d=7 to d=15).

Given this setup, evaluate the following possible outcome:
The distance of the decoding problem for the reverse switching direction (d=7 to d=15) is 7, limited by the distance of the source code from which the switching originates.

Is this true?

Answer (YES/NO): YES